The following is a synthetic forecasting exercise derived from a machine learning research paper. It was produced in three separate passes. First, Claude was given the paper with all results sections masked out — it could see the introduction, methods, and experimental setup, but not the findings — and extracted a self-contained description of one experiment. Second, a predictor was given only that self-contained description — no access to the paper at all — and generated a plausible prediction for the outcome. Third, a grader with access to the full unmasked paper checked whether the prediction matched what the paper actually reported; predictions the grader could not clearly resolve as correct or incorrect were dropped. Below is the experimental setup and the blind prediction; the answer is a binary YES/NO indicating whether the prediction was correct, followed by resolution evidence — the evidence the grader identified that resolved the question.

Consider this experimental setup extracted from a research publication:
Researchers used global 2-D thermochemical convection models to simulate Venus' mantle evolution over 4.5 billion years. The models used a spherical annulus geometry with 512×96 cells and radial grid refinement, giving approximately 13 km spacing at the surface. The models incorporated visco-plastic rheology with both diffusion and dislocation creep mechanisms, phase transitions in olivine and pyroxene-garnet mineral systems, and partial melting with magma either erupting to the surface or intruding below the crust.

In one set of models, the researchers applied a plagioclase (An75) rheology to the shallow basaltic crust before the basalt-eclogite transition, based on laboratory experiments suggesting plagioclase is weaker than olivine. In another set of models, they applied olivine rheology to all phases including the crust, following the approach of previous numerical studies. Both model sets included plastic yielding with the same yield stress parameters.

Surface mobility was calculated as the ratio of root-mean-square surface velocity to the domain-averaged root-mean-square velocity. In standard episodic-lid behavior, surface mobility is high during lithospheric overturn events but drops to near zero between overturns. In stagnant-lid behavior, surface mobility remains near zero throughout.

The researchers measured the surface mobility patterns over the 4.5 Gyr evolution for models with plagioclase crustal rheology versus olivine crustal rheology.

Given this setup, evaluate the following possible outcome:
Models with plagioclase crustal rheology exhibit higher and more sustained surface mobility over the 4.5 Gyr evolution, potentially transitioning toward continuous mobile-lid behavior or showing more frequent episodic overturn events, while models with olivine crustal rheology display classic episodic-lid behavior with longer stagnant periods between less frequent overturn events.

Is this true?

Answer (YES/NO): YES